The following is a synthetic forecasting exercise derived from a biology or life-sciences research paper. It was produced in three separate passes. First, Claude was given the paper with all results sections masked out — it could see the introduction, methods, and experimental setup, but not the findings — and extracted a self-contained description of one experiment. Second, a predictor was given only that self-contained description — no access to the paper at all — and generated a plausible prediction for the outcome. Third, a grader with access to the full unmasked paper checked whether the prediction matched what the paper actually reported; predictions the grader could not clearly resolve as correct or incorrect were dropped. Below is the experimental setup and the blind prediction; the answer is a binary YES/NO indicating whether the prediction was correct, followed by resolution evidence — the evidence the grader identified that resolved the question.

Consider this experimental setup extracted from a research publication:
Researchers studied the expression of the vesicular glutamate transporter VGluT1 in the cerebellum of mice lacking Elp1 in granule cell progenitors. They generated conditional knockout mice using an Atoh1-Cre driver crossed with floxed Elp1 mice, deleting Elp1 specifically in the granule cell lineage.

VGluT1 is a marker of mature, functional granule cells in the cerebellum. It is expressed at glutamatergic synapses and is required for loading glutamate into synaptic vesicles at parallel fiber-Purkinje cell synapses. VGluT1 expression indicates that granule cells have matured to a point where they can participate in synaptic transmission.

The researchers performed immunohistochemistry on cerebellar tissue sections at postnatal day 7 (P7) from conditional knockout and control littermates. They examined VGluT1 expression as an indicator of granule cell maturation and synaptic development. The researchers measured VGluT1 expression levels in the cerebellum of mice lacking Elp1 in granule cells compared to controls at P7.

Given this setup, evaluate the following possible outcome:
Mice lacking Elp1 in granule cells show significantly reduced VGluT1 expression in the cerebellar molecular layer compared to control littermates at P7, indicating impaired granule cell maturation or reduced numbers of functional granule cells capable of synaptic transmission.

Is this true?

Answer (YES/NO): YES